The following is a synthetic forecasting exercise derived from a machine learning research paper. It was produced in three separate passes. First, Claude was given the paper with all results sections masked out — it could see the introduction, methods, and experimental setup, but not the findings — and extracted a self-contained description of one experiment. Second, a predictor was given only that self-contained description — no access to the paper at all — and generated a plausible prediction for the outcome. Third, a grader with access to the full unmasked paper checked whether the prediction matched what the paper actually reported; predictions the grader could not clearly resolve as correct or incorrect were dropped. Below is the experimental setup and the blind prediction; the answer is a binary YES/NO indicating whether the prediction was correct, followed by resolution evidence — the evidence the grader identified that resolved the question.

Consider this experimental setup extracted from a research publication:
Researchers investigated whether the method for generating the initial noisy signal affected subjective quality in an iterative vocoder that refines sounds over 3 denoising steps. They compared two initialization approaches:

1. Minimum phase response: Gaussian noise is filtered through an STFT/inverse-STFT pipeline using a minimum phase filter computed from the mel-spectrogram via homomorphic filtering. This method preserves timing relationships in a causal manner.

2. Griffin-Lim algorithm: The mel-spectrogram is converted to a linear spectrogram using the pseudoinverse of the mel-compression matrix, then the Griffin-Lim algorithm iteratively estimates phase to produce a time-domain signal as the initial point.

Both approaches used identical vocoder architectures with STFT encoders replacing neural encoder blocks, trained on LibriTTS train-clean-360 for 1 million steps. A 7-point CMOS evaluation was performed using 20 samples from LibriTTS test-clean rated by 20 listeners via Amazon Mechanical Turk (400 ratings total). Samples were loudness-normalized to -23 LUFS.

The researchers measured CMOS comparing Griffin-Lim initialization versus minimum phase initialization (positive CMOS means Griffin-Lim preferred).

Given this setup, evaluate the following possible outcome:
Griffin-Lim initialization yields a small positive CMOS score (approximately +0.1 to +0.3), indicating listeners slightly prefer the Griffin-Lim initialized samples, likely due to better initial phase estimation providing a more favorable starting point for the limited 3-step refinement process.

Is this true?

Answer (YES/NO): NO